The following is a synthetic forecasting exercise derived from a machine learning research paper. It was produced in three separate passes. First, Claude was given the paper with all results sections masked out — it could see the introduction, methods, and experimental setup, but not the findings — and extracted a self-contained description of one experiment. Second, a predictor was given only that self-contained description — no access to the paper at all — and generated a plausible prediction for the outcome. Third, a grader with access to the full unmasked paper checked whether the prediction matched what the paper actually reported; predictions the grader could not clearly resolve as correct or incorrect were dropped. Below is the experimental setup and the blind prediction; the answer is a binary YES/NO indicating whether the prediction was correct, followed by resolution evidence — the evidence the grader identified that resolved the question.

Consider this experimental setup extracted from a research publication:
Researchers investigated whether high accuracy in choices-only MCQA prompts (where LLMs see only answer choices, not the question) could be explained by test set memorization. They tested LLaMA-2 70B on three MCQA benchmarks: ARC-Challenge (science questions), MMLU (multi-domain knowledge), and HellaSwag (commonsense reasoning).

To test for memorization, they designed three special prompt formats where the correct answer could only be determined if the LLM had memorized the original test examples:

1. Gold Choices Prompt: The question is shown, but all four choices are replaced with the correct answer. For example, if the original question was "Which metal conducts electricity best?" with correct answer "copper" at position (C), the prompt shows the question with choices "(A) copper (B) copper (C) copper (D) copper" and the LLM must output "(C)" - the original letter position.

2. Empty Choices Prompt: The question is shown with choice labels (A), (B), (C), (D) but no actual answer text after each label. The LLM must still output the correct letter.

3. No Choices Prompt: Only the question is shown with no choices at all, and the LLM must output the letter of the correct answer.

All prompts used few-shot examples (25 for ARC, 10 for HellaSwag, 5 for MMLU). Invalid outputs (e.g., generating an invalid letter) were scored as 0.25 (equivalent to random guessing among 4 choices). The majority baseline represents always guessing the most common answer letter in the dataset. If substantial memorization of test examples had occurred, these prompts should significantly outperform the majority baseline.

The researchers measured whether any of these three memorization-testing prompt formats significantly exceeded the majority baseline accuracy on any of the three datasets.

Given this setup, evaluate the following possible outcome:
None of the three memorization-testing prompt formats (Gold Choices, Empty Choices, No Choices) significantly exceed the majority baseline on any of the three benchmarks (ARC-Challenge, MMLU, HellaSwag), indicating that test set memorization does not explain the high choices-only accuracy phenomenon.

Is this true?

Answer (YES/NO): YES